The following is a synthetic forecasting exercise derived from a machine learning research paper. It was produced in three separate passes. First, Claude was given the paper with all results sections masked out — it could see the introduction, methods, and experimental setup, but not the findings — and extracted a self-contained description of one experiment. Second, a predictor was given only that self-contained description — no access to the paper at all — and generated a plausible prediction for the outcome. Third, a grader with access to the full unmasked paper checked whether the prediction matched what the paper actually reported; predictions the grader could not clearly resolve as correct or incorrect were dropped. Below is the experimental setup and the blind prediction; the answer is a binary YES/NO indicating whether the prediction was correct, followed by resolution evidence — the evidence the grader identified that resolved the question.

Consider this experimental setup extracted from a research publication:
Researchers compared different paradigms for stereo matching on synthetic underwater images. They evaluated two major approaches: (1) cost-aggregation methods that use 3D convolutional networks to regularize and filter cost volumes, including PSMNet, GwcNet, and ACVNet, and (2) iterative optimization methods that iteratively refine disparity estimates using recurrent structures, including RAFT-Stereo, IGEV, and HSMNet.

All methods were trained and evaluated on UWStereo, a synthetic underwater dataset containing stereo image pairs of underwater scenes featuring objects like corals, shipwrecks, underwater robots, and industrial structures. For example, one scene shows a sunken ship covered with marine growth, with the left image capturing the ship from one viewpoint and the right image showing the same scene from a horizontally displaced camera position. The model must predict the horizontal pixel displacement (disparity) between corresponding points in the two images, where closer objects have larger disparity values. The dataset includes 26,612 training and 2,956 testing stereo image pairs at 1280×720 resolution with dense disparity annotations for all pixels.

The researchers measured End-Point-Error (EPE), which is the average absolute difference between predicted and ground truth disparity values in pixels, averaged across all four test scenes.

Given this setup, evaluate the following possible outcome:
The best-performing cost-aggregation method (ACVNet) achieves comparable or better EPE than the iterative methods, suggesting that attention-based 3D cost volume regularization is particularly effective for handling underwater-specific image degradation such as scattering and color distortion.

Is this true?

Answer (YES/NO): NO